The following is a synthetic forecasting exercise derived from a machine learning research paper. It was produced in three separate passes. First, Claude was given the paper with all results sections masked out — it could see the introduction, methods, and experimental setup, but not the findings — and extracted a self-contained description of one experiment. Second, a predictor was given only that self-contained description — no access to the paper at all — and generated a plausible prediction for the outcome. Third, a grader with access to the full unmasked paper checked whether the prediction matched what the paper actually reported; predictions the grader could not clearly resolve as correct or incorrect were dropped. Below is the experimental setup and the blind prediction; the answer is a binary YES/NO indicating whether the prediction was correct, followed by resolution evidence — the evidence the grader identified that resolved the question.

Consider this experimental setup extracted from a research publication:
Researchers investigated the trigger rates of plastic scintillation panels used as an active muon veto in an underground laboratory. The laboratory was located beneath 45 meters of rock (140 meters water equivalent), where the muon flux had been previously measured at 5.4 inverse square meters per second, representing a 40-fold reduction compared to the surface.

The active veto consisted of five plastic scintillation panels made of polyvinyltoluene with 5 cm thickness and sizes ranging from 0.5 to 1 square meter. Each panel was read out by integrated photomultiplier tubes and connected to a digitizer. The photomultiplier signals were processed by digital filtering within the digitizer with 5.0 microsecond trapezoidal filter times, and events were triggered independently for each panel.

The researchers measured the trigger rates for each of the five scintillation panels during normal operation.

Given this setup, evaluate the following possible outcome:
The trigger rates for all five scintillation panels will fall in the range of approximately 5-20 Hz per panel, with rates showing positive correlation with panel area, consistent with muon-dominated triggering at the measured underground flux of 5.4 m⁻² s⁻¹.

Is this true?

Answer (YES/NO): NO